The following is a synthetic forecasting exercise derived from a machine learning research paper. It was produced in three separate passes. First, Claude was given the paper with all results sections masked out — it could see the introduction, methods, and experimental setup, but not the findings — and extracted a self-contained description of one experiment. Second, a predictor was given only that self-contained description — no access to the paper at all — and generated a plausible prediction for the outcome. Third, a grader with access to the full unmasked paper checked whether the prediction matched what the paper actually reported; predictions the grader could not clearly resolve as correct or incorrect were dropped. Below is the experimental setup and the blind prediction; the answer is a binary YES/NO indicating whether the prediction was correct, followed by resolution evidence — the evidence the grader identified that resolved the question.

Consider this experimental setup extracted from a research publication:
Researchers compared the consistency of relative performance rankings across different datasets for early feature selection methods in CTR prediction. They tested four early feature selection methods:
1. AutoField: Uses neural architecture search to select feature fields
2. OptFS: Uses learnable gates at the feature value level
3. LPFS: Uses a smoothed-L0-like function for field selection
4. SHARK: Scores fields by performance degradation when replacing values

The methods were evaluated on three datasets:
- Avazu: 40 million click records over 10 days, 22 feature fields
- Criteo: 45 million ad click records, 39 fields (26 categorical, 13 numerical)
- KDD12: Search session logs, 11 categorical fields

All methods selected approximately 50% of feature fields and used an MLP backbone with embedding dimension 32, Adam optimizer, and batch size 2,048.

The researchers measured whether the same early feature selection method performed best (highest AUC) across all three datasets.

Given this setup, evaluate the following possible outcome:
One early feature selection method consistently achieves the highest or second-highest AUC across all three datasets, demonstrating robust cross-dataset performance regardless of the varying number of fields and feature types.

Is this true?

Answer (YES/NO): YES